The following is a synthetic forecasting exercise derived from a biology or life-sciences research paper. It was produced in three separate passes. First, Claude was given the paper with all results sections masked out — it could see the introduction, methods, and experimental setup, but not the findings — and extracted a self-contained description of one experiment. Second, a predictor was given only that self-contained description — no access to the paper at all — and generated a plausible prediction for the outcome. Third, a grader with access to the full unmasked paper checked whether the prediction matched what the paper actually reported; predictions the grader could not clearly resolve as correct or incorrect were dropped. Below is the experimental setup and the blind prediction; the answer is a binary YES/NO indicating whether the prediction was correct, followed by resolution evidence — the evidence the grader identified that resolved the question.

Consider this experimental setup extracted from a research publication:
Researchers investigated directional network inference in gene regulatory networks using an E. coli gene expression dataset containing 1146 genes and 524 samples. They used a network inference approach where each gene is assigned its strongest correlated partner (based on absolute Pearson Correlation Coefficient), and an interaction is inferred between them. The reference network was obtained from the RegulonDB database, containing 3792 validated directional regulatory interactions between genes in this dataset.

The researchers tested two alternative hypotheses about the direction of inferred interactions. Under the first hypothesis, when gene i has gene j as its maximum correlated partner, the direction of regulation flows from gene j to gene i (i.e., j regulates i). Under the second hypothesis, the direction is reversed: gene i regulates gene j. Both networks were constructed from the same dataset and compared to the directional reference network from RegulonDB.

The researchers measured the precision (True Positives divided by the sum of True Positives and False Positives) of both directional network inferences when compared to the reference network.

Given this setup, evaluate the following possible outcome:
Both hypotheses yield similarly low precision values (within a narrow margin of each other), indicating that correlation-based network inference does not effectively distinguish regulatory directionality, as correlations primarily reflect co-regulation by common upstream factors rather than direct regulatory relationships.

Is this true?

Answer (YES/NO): NO